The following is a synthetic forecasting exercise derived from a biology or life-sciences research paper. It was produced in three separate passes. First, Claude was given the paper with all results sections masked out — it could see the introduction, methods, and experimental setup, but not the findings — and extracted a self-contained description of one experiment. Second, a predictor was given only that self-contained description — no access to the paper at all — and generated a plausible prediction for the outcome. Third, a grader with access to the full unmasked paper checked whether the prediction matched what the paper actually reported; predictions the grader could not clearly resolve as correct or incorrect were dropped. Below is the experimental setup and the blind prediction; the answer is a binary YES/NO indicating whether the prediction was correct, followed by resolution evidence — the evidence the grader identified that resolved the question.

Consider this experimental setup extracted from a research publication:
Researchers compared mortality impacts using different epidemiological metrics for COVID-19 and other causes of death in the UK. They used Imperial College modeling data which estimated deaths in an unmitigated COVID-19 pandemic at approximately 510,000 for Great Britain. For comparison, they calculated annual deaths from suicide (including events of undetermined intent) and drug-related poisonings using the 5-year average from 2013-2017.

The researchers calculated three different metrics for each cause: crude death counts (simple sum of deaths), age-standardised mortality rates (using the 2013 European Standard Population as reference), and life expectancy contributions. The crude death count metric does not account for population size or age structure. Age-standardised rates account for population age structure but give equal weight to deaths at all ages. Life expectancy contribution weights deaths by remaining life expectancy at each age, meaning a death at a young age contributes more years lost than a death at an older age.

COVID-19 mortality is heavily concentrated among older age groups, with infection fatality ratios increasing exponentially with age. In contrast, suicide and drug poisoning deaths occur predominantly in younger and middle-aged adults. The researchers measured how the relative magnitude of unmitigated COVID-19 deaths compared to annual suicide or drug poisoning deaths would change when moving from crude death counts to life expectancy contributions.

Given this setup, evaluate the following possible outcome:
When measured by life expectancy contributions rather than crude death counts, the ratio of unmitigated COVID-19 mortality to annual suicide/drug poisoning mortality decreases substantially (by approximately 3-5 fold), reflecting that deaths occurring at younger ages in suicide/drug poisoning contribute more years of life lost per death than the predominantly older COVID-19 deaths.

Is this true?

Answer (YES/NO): YES